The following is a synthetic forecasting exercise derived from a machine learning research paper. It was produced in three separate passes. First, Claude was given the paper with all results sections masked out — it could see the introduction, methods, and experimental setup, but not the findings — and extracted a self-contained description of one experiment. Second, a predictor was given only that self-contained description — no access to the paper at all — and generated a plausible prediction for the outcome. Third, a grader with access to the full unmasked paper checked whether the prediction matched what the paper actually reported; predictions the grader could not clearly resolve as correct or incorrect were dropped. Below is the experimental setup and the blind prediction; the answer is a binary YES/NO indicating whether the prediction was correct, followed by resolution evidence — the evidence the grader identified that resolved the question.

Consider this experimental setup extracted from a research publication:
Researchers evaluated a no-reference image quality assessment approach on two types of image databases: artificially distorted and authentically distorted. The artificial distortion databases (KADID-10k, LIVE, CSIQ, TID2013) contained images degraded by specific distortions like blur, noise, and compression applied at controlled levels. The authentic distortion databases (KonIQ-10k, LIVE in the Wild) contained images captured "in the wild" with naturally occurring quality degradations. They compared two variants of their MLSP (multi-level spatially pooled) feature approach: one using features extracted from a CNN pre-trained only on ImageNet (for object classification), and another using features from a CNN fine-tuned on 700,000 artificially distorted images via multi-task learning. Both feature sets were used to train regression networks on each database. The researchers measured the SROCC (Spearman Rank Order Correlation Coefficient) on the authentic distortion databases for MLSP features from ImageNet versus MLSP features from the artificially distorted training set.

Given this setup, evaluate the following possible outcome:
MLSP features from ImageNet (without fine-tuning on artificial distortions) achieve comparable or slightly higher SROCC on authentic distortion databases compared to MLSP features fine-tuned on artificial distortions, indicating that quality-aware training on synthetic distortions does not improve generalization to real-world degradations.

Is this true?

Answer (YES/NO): NO